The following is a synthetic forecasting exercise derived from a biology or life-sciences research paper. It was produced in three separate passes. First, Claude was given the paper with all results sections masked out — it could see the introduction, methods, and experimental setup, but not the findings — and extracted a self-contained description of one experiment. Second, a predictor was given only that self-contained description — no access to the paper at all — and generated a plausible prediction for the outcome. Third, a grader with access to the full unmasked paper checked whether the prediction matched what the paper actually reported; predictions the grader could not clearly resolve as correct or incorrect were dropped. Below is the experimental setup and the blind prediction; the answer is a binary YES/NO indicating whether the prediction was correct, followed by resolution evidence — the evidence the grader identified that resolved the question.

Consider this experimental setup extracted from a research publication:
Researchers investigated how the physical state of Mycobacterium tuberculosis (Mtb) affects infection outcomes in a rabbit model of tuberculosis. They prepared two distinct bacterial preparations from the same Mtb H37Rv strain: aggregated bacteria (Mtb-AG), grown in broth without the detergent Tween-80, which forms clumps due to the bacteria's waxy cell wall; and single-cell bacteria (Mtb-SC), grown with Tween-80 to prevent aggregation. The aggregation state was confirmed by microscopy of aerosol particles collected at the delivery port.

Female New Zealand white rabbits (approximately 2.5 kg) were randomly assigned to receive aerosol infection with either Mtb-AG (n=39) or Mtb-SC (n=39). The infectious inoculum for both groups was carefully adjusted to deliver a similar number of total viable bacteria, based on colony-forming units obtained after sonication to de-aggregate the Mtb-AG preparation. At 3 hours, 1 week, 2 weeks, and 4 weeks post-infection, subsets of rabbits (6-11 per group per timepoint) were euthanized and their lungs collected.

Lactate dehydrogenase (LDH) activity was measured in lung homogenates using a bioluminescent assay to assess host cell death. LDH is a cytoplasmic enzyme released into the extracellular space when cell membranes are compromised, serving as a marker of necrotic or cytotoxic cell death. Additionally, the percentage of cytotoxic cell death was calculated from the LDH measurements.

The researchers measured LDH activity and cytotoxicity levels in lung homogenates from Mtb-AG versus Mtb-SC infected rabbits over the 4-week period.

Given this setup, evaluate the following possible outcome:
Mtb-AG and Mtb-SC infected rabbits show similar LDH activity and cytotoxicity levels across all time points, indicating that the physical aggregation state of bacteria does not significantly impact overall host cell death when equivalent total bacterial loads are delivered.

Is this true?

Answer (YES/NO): NO